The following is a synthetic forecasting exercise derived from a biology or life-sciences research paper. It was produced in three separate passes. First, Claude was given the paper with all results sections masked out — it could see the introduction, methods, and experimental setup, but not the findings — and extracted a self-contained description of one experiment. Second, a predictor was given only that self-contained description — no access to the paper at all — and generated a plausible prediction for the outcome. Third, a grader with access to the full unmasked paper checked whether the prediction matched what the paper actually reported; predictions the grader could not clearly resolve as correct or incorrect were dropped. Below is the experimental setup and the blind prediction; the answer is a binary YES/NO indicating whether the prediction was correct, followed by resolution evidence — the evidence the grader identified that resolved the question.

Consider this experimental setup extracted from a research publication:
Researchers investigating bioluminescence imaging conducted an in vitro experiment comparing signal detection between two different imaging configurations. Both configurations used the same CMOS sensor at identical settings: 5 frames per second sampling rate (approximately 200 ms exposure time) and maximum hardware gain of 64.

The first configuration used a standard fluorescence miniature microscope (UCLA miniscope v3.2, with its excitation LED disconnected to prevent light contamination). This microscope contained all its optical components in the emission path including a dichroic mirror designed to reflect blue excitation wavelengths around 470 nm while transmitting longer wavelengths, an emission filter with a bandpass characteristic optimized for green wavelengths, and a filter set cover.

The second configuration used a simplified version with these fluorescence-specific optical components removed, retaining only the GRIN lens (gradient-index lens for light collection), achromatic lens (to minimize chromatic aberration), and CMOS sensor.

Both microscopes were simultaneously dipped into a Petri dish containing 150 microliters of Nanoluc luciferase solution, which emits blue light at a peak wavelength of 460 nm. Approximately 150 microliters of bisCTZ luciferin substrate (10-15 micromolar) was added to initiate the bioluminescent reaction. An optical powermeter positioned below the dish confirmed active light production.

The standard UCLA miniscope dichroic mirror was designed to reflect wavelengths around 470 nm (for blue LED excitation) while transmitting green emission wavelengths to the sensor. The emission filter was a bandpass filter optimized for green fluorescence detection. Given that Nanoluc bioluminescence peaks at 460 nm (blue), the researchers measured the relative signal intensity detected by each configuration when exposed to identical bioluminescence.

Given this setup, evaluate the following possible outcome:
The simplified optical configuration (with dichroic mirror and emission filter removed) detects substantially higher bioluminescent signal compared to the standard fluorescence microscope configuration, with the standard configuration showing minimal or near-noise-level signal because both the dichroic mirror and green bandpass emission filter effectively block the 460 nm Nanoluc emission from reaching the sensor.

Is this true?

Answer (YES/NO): NO